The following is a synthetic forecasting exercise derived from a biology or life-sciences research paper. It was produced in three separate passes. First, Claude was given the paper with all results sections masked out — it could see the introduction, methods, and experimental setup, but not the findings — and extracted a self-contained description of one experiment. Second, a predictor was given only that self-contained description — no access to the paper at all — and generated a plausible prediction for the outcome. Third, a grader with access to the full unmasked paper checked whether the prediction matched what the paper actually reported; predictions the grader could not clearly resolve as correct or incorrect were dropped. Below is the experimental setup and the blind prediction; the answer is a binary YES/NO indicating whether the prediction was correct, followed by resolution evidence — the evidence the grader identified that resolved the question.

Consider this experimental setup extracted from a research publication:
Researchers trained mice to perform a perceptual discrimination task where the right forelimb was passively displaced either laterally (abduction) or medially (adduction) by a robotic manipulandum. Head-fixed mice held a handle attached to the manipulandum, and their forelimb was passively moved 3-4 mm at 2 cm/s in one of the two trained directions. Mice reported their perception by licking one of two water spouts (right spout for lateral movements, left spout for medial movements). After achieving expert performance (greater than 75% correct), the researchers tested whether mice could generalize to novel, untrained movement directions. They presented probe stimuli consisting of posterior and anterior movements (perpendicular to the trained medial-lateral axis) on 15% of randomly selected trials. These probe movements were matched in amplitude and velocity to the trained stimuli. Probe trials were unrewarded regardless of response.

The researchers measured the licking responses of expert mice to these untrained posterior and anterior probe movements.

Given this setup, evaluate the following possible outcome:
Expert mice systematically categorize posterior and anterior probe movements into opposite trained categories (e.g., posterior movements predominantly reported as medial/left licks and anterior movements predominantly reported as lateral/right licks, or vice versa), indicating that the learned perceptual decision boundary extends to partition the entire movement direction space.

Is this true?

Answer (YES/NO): YES